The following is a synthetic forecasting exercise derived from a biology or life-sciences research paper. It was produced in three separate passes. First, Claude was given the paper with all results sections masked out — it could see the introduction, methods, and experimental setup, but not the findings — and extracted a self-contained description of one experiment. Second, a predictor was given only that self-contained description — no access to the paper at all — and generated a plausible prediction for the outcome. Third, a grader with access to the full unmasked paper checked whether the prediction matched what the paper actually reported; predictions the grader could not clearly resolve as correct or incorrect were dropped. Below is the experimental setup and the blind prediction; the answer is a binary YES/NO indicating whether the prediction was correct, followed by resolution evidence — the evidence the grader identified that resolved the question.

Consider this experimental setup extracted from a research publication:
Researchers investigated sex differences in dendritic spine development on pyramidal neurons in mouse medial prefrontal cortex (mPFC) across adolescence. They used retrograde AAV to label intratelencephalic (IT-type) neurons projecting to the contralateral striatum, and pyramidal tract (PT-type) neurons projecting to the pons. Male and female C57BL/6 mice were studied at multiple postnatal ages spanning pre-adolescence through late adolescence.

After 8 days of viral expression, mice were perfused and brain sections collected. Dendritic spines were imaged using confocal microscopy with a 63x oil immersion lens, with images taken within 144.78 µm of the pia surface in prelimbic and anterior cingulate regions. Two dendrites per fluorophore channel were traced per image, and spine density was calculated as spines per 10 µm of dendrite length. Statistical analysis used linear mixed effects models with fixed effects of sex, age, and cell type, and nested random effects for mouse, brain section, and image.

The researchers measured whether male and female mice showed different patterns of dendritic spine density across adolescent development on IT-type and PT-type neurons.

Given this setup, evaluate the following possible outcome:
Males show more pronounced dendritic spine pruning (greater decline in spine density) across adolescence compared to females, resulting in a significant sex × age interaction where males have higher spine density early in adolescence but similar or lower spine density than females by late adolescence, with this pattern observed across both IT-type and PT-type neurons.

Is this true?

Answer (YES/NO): NO